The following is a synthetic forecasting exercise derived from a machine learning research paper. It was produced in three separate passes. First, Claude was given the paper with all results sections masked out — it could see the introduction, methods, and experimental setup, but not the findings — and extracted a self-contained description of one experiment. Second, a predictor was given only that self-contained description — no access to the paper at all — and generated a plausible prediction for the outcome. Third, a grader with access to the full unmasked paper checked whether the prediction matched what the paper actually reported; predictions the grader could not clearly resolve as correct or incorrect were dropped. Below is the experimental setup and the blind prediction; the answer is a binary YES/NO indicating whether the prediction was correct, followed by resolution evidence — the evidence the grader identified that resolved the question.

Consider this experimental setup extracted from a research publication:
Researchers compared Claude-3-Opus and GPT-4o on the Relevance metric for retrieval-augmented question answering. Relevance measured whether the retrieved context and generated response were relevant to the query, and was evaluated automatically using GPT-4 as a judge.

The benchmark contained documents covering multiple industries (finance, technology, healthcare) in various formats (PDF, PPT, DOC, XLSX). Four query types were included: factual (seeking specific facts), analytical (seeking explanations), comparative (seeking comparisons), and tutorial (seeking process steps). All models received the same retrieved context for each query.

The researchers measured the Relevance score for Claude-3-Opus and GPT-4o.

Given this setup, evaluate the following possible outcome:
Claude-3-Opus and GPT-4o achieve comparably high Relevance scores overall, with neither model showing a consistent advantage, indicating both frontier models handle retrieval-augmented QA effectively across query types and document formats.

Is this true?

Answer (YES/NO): NO